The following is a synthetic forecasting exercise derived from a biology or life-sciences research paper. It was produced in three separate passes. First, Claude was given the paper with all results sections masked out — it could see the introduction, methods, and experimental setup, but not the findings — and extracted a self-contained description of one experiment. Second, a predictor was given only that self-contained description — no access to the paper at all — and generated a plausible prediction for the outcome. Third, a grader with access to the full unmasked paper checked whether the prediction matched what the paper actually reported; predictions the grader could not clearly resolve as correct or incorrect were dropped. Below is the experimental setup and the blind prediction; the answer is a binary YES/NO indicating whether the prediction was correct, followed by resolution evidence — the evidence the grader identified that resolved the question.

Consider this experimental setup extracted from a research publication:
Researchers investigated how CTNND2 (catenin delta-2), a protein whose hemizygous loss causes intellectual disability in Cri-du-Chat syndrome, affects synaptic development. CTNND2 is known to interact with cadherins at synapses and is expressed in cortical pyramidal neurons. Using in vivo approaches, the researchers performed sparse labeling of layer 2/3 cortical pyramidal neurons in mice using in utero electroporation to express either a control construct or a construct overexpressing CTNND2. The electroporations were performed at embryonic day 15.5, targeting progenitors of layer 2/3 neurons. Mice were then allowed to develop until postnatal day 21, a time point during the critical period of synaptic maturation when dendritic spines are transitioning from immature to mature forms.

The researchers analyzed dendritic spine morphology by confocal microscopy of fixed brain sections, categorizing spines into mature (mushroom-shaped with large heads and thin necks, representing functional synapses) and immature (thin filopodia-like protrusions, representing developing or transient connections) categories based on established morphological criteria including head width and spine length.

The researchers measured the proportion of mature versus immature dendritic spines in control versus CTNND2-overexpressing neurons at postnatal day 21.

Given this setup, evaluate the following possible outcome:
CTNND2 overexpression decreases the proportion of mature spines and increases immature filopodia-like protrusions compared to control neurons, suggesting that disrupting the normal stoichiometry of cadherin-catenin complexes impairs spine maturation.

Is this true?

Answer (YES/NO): NO